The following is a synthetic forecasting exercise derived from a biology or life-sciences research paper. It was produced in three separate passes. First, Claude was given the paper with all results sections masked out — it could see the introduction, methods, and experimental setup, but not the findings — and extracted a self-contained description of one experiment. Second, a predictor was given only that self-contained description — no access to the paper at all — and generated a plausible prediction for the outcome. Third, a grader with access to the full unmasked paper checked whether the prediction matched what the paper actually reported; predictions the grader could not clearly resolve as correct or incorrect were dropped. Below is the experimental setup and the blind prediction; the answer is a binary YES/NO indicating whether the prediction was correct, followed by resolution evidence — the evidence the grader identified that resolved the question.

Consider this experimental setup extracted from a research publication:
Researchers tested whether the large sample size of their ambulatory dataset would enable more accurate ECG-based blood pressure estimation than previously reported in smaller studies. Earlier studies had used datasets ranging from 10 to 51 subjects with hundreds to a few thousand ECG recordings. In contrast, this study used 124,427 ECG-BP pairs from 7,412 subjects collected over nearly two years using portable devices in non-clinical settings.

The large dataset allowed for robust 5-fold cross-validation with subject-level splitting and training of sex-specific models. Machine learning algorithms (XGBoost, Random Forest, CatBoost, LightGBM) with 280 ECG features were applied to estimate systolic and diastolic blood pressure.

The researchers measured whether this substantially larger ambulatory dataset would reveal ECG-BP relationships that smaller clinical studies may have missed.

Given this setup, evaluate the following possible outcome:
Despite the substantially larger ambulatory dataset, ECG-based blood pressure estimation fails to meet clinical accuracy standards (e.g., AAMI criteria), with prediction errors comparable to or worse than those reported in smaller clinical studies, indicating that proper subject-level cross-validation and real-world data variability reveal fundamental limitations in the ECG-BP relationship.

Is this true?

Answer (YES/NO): YES